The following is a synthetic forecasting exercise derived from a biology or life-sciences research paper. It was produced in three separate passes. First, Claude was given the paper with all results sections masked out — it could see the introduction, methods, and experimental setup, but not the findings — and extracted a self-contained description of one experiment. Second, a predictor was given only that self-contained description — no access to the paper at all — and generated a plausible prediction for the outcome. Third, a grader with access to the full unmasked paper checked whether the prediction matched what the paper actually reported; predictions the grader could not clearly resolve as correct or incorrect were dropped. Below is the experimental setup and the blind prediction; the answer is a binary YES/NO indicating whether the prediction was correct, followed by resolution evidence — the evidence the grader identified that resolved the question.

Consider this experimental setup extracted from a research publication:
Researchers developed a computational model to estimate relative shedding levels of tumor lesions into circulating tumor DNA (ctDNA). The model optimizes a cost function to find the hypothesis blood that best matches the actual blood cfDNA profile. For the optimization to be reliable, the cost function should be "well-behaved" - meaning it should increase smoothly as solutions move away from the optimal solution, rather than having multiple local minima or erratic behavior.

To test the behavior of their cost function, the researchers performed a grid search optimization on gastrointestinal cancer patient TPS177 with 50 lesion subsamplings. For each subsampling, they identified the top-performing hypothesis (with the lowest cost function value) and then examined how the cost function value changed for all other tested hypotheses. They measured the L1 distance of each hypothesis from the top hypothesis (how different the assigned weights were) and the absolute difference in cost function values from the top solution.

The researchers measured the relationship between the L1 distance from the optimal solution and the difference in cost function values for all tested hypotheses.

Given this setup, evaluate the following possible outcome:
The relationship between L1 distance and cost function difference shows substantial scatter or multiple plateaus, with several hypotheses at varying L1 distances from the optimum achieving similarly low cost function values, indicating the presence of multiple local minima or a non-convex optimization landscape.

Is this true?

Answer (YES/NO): NO